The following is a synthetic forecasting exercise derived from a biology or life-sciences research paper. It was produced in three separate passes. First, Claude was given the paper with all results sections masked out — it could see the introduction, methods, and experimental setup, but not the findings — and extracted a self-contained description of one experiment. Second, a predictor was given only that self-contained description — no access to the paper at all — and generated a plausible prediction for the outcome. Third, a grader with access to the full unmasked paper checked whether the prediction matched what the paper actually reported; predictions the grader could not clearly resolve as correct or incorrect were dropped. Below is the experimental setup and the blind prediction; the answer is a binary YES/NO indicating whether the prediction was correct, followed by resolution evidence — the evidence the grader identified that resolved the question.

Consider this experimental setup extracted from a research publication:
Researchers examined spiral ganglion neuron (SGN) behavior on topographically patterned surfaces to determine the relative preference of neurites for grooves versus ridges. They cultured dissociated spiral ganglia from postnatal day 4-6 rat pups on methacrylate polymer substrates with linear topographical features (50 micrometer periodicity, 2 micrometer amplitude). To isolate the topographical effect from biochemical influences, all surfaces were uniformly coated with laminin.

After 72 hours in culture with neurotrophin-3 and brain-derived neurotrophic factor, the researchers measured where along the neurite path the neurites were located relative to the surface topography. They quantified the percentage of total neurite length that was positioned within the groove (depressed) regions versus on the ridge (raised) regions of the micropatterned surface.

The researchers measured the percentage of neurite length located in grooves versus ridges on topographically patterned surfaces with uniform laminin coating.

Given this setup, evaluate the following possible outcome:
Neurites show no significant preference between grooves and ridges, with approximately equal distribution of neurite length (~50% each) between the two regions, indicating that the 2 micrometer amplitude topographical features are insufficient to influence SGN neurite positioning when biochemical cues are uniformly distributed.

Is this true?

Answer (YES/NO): NO